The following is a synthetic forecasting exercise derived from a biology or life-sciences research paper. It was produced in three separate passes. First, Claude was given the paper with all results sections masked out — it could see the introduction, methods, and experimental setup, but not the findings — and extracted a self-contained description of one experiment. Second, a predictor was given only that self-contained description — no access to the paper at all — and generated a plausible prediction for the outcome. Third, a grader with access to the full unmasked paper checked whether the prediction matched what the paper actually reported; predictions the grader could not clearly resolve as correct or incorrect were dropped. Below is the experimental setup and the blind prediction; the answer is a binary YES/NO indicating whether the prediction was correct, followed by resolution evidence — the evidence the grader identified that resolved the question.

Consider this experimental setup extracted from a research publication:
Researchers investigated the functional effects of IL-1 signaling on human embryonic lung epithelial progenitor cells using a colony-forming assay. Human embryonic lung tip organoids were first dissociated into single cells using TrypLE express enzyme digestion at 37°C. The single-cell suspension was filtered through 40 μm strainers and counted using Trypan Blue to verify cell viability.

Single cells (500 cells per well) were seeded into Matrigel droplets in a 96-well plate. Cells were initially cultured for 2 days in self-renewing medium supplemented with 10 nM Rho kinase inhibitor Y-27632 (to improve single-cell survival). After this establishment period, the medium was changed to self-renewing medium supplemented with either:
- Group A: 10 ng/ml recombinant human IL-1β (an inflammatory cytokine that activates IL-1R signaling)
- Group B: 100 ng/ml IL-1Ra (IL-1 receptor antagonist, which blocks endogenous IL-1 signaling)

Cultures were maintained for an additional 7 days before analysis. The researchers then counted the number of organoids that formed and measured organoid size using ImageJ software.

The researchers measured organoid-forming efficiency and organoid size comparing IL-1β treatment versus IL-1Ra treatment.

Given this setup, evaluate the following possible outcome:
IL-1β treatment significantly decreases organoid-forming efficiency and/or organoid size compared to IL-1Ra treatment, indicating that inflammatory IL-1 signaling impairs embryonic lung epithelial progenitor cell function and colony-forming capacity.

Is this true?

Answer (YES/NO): YES